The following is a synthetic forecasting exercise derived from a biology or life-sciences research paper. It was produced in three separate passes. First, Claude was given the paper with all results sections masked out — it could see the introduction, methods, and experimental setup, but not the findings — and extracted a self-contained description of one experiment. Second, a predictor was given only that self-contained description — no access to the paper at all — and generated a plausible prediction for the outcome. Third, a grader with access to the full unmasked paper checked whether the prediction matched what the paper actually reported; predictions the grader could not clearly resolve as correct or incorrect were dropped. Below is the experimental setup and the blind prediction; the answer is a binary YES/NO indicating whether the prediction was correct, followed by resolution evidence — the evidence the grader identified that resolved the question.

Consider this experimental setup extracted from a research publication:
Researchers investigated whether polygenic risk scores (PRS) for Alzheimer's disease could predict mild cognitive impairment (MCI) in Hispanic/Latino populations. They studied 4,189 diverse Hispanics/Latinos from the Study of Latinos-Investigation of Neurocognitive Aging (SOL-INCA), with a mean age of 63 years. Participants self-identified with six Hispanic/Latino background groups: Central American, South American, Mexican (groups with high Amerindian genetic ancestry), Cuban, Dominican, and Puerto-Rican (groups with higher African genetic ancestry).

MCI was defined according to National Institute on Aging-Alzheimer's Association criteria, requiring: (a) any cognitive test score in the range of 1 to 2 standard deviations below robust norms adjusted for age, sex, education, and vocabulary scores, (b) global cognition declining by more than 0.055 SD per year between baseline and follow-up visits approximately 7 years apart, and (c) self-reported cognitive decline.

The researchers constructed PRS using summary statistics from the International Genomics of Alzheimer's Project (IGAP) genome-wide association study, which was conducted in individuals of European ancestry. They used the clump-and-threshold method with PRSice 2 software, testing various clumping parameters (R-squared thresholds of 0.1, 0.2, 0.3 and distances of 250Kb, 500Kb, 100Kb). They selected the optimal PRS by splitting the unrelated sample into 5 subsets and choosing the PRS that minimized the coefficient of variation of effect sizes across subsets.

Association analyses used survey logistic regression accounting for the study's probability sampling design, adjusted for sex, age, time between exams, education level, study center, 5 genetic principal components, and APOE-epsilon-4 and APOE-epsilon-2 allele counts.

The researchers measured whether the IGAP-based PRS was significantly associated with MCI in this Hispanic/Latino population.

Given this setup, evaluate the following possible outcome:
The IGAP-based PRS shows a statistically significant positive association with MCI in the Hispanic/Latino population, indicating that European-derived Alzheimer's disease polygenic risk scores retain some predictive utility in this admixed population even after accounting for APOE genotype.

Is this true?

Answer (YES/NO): NO